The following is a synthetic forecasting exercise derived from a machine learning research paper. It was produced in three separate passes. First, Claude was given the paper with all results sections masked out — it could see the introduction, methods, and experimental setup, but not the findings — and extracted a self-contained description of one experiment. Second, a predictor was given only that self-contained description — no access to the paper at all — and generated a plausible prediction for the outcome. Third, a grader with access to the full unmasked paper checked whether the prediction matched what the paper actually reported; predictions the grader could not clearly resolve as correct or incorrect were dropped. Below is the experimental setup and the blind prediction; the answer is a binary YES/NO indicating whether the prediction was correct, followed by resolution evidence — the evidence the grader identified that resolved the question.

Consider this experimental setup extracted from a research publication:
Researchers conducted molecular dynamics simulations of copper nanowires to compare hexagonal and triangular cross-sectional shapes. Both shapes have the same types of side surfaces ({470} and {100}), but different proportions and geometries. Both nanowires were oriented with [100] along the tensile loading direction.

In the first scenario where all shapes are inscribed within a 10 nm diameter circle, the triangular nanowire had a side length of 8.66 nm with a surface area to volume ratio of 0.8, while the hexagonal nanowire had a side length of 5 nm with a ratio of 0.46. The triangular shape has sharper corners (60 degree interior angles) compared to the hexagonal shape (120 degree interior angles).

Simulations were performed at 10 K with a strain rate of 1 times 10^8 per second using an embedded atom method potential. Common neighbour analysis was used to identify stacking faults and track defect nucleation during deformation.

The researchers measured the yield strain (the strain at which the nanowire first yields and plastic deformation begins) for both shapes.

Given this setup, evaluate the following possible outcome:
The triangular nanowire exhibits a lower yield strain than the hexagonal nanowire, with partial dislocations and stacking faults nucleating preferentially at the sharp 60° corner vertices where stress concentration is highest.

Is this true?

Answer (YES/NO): YES